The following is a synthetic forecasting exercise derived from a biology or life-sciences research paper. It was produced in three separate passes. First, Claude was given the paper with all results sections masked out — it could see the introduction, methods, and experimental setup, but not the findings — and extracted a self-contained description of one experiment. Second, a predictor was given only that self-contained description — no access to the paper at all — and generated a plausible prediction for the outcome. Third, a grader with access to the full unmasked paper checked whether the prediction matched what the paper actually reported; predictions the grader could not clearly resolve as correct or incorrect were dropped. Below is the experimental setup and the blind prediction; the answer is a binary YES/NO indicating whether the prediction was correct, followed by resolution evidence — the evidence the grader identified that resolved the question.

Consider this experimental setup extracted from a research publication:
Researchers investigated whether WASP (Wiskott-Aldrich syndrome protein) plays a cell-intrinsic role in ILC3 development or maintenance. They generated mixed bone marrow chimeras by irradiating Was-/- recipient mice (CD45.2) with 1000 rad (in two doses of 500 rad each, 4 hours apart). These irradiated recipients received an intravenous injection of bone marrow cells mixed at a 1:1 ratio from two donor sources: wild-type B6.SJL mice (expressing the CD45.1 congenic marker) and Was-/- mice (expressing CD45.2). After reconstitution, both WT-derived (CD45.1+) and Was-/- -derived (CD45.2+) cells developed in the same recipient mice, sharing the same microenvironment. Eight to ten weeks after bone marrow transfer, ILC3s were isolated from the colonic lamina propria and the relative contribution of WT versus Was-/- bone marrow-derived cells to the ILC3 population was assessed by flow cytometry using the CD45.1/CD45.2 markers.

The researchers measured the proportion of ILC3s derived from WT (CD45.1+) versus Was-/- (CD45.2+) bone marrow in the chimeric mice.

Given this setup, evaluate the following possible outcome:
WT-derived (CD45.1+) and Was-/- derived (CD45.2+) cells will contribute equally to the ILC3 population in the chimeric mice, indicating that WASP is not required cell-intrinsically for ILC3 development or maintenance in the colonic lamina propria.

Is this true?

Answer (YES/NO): NO